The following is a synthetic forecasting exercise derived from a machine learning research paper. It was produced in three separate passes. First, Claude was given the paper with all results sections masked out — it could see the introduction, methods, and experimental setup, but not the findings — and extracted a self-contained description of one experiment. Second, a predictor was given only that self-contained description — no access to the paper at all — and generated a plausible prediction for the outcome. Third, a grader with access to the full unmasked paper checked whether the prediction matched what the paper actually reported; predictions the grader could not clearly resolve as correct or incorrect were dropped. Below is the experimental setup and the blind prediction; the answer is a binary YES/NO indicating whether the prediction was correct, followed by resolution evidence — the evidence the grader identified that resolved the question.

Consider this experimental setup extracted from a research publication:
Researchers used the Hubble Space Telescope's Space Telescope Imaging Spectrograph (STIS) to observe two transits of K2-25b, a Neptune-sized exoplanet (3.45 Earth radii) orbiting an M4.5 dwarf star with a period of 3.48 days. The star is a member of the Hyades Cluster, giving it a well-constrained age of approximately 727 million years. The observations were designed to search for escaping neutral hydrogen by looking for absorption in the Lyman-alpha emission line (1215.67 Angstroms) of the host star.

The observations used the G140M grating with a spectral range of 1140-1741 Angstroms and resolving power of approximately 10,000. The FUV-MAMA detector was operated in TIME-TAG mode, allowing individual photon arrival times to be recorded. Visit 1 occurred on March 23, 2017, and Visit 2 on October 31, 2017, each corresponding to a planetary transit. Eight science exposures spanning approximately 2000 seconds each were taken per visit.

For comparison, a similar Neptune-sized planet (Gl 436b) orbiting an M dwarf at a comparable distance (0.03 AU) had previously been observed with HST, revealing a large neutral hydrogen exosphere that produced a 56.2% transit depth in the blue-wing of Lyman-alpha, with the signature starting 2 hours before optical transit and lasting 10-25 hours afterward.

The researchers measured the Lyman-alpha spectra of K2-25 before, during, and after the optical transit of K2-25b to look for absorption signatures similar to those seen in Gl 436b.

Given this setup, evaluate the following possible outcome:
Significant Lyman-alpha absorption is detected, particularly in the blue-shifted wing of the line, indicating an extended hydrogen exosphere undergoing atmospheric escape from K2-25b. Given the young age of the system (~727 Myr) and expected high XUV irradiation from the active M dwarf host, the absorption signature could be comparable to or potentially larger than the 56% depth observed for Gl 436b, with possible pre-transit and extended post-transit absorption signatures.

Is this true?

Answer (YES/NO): NO